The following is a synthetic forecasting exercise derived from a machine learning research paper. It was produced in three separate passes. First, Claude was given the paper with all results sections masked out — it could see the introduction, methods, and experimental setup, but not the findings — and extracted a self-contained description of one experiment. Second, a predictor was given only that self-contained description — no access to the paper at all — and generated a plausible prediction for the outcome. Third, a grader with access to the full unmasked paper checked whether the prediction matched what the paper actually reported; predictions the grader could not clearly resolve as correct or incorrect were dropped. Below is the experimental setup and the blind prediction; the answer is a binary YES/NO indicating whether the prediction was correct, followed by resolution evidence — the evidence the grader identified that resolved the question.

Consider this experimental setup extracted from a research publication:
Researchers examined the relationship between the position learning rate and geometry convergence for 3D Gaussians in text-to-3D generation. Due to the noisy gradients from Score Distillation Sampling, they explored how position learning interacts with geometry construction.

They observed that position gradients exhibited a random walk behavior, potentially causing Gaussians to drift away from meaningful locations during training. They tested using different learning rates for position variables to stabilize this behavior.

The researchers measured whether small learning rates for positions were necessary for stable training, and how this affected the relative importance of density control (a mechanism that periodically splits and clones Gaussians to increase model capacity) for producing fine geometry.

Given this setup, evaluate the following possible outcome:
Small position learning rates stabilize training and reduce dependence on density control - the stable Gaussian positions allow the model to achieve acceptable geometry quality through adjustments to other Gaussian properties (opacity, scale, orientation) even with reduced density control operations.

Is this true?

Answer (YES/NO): NO